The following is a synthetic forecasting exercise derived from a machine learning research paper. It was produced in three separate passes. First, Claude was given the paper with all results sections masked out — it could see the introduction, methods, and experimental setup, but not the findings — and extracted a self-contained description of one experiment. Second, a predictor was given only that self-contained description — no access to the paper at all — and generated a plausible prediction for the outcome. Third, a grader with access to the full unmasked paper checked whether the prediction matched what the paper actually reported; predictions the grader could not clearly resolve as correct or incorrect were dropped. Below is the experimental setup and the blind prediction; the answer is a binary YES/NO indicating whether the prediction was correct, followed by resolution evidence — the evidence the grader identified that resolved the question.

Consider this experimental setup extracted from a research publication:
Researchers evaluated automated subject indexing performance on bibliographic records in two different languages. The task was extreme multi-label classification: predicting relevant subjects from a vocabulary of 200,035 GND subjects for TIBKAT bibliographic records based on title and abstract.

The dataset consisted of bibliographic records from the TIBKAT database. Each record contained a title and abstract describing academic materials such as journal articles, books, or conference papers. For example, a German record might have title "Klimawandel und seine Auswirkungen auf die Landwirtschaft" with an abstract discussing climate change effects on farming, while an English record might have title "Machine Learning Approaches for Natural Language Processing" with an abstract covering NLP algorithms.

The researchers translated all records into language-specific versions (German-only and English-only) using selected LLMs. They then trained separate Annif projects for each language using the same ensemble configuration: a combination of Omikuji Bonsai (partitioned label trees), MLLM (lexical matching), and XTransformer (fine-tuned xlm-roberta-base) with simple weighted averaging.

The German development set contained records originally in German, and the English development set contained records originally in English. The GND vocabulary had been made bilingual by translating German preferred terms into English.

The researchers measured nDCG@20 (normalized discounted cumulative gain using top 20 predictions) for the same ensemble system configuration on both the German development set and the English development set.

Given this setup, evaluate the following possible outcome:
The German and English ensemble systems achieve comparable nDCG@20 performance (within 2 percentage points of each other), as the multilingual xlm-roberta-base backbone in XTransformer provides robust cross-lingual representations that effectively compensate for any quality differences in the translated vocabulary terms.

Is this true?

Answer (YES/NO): YES